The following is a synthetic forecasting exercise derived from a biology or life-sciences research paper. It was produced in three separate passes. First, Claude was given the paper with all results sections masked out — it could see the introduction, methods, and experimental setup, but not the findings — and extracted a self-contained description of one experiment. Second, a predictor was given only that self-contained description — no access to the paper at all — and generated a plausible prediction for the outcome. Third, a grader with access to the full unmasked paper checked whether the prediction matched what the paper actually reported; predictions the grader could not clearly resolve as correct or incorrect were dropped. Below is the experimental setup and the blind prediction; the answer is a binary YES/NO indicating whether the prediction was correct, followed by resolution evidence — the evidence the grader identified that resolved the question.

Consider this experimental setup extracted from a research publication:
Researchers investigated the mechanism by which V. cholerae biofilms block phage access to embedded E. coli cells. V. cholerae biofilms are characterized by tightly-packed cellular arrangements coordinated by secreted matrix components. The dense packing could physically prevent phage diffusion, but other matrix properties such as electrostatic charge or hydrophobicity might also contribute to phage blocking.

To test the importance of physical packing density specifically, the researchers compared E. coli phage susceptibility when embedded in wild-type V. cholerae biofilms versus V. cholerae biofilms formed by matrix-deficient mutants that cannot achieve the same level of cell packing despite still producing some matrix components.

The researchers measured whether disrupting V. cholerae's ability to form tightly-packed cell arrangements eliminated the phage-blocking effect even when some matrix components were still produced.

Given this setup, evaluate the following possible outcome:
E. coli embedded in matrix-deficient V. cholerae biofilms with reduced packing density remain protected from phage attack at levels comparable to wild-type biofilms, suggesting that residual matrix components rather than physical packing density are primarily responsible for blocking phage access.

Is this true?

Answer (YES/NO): NO